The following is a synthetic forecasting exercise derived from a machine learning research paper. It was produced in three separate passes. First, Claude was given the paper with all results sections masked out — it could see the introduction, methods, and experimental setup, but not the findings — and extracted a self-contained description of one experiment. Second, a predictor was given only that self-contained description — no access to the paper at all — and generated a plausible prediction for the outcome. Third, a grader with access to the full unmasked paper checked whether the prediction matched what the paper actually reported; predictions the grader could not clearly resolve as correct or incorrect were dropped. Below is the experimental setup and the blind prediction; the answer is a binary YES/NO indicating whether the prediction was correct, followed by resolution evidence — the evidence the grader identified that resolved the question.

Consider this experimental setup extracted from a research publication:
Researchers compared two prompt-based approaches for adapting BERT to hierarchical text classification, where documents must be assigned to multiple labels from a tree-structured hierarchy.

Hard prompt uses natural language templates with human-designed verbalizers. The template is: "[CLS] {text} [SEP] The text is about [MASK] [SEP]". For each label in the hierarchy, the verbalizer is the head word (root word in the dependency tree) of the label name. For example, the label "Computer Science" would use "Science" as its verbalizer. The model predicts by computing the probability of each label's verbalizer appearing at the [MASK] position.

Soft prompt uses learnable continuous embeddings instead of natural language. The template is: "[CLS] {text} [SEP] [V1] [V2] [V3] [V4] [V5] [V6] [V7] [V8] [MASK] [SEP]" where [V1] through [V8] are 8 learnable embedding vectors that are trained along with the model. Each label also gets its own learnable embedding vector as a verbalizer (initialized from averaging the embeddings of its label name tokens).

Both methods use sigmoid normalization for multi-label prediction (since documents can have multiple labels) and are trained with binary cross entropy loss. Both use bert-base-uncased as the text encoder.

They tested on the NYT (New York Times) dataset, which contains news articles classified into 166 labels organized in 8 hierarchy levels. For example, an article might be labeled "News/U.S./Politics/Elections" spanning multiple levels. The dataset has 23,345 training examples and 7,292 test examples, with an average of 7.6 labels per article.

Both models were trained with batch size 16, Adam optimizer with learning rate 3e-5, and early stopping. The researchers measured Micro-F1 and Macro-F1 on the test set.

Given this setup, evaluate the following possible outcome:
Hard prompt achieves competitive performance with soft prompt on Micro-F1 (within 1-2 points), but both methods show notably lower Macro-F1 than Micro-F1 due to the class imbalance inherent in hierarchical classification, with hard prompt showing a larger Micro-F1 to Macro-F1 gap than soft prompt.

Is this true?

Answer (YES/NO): YES